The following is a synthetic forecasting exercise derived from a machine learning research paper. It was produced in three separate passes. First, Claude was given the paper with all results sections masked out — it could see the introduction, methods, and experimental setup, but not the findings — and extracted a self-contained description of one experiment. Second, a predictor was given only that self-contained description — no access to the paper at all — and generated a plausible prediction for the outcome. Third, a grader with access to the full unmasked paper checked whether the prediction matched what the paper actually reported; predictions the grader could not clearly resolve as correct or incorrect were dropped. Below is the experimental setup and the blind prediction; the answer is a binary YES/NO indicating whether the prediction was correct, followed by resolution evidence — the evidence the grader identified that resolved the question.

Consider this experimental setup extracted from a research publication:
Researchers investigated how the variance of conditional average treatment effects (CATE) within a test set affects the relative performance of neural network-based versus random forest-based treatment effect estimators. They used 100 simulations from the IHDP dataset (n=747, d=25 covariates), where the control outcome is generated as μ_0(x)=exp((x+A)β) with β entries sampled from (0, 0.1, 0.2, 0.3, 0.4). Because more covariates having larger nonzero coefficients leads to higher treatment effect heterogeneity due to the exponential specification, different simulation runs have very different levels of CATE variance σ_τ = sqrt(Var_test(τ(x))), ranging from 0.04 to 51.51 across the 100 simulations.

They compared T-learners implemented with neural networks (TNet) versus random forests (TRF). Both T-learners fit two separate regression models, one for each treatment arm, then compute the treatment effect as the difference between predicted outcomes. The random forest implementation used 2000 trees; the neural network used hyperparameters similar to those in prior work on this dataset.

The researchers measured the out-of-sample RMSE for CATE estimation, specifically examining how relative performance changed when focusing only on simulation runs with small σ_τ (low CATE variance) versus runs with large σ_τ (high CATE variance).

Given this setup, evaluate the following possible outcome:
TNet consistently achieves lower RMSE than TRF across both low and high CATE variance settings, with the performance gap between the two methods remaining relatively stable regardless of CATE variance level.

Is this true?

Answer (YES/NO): NO